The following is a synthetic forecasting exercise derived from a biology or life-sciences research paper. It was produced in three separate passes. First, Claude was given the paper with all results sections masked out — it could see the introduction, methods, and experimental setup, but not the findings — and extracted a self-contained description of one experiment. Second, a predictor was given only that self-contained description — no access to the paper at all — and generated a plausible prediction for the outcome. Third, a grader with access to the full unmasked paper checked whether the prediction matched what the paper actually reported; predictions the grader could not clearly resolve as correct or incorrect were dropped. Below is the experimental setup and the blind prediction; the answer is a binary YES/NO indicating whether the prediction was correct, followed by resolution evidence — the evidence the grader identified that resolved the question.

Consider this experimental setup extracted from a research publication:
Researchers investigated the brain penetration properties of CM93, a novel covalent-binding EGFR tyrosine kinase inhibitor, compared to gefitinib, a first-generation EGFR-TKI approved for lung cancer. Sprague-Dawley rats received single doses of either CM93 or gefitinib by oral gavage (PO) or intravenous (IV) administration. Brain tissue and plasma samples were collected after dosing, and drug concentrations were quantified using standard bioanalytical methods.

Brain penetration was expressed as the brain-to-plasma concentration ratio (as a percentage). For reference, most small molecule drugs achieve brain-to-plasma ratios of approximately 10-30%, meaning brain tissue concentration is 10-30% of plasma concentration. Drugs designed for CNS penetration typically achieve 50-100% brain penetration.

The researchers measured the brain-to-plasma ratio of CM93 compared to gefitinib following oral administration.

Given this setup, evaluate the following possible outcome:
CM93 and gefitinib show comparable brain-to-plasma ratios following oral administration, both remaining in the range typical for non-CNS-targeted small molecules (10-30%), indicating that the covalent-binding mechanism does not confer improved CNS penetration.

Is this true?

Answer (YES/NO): NO